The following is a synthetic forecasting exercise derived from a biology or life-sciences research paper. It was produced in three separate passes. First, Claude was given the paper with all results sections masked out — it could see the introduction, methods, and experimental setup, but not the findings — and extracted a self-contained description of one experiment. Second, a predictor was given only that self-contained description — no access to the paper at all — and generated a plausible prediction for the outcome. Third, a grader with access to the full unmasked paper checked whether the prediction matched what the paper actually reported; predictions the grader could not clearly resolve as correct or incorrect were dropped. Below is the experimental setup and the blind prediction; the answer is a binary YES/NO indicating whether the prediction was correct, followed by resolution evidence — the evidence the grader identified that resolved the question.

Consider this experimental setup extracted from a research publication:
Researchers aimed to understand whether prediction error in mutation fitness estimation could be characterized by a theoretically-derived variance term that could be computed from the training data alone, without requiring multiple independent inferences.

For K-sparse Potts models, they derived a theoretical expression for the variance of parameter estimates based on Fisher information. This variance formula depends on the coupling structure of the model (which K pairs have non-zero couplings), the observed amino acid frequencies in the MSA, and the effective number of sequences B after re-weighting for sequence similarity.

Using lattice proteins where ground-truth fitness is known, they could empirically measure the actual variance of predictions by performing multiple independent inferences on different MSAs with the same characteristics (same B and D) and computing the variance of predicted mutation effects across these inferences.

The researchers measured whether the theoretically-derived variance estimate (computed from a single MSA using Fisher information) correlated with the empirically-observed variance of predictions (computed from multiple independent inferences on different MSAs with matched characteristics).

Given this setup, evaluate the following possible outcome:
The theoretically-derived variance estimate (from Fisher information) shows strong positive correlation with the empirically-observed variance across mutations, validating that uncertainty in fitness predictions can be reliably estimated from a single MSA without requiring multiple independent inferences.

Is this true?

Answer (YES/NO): YES